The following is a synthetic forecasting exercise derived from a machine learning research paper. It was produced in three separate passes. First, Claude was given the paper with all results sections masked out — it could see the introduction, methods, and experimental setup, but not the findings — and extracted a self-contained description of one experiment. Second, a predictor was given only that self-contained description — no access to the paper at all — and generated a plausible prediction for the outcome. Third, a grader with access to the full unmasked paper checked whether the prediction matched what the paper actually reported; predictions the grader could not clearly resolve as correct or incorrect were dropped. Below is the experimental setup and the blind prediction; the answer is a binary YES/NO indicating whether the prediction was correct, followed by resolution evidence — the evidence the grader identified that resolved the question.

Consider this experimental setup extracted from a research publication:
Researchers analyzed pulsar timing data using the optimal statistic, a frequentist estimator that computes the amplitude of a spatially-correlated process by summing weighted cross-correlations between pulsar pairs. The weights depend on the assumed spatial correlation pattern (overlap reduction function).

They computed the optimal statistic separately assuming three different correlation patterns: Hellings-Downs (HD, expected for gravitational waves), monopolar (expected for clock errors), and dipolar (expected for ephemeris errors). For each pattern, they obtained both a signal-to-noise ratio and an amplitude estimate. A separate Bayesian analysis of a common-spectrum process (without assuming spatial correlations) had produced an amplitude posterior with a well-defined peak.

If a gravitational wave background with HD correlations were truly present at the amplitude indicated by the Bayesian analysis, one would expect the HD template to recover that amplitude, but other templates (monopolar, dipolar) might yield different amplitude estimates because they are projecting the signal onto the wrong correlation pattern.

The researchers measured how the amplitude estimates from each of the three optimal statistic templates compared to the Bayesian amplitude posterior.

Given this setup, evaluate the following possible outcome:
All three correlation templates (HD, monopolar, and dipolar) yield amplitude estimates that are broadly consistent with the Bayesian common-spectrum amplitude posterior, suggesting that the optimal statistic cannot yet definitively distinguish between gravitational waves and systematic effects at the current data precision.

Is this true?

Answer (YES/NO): NO